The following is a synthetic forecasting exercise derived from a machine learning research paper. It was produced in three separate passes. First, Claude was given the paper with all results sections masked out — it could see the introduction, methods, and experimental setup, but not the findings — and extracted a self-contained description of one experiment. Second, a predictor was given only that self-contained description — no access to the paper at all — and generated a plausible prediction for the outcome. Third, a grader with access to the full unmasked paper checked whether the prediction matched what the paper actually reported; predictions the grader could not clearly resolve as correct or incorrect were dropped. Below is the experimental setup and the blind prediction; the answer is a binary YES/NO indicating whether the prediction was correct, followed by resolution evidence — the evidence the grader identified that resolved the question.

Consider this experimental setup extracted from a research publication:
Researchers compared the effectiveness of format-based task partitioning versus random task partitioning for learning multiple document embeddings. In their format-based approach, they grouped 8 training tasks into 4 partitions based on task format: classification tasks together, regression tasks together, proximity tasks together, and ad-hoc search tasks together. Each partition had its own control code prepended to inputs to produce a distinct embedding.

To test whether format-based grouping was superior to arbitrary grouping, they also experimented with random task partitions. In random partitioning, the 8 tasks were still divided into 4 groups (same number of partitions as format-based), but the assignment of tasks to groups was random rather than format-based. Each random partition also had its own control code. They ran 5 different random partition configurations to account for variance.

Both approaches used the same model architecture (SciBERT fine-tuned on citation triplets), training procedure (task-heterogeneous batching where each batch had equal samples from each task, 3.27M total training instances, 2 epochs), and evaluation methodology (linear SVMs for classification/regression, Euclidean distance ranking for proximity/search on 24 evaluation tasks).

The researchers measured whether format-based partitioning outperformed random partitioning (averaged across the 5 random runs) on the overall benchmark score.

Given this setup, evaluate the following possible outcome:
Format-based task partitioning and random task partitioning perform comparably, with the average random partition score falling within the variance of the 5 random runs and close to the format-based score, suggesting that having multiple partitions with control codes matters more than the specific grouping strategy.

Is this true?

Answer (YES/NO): NO